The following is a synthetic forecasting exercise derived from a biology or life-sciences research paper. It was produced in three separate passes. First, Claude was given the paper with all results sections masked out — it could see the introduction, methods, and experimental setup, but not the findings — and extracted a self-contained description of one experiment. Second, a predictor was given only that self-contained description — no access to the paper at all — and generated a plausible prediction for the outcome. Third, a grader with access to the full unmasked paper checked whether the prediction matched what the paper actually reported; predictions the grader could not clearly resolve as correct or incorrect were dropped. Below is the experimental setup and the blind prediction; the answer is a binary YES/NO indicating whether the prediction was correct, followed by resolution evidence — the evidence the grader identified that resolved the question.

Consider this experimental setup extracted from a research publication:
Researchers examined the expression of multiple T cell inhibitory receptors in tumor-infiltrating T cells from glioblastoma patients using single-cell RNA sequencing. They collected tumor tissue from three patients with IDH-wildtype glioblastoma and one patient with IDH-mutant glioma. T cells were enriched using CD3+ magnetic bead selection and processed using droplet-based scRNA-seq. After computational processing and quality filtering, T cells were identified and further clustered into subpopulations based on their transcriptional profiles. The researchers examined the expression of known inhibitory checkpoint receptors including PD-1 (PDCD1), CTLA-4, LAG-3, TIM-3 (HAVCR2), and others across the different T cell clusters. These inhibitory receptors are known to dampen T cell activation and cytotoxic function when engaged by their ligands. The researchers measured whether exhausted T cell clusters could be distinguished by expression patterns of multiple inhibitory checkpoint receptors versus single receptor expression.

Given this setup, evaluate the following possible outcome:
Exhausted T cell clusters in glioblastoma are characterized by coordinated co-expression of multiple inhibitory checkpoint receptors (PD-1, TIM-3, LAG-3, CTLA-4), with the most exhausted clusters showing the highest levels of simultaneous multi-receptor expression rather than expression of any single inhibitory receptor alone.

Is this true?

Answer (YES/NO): NO